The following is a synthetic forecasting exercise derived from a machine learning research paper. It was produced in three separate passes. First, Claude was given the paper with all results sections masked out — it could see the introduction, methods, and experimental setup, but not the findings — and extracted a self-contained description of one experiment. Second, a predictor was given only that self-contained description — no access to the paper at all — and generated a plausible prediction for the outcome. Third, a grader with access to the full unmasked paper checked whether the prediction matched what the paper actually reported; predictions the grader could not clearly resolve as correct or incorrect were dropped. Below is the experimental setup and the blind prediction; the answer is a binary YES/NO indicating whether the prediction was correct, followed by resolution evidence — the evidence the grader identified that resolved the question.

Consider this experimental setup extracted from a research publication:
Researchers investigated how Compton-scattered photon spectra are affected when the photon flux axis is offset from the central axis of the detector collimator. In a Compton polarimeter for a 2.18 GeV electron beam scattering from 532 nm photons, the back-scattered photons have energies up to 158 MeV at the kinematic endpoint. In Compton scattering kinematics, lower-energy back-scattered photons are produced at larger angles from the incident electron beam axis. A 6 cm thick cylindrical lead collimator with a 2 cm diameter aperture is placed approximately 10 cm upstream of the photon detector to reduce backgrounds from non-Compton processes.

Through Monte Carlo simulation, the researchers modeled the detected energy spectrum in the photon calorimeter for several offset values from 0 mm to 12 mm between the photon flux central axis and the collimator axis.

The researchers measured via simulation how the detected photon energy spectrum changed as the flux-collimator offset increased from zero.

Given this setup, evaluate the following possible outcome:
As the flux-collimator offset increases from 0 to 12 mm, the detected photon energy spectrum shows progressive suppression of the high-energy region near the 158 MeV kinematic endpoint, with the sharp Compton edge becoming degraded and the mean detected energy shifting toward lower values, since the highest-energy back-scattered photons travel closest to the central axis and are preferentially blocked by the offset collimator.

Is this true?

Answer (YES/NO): NO